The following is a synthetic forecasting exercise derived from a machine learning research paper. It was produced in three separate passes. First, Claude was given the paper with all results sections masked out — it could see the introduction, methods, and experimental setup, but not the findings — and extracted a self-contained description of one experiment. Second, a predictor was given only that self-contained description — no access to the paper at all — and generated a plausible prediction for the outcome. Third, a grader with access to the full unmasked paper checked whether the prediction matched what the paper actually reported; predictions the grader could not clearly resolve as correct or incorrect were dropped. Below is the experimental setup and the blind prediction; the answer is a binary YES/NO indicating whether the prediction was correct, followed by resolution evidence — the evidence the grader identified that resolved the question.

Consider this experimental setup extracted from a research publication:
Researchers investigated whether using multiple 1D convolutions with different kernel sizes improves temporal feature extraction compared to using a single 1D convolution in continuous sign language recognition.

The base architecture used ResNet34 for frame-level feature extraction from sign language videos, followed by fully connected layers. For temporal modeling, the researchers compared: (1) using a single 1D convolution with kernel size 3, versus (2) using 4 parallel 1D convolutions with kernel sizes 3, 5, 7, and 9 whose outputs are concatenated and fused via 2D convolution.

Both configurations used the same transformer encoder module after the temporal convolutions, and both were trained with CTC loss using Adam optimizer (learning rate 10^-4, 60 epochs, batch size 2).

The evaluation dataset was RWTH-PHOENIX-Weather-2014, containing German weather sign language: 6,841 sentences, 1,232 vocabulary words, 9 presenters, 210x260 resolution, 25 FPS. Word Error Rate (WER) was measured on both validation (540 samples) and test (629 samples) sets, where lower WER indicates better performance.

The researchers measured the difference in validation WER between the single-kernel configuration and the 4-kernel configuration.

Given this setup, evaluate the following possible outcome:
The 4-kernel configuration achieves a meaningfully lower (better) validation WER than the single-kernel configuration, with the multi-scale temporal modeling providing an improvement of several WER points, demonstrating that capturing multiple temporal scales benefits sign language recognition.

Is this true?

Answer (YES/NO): NO